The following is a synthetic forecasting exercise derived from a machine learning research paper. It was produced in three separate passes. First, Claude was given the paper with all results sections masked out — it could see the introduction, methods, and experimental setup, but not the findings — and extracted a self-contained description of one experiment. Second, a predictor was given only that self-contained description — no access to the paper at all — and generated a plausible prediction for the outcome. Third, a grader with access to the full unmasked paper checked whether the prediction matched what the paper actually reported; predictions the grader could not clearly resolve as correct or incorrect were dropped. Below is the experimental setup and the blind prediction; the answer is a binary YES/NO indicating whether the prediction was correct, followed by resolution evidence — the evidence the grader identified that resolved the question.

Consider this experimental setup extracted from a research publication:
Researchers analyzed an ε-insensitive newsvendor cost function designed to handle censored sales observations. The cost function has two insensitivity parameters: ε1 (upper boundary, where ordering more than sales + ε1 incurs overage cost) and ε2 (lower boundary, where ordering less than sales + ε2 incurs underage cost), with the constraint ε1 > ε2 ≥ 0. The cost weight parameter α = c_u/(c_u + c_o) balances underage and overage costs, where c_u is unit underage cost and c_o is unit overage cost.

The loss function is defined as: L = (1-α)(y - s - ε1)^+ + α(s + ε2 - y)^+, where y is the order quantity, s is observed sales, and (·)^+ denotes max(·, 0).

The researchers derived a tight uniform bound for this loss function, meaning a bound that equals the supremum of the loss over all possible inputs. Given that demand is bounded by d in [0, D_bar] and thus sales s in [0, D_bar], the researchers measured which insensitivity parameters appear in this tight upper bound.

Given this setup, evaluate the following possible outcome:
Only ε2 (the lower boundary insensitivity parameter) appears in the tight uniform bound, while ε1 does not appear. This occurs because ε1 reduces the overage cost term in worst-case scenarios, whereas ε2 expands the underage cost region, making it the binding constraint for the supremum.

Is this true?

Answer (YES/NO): YES